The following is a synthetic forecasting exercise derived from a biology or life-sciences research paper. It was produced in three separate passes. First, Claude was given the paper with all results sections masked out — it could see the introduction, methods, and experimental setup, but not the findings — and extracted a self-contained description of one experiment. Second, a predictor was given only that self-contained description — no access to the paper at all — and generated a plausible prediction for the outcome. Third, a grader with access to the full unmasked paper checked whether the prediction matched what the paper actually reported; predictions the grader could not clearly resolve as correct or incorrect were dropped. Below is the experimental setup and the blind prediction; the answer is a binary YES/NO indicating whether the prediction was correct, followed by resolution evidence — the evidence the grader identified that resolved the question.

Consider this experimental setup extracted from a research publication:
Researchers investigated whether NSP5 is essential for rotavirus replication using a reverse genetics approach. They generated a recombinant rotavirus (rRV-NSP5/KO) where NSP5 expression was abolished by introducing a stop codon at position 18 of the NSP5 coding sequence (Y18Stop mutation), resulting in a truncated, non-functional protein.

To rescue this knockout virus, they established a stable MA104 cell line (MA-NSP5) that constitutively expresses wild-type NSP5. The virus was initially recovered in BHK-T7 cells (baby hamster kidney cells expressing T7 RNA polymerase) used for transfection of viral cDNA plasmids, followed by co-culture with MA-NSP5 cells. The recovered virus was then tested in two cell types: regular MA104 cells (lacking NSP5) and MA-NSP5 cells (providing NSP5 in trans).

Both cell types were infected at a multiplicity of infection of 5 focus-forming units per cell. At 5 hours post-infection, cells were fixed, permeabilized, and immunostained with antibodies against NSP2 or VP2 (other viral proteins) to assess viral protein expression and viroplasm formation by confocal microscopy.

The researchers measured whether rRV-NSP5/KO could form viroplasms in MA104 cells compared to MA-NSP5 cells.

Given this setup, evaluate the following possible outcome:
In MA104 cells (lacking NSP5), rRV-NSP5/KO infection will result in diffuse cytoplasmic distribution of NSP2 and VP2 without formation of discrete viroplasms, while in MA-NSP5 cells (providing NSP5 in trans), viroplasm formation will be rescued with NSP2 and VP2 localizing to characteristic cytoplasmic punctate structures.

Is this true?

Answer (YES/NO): YES